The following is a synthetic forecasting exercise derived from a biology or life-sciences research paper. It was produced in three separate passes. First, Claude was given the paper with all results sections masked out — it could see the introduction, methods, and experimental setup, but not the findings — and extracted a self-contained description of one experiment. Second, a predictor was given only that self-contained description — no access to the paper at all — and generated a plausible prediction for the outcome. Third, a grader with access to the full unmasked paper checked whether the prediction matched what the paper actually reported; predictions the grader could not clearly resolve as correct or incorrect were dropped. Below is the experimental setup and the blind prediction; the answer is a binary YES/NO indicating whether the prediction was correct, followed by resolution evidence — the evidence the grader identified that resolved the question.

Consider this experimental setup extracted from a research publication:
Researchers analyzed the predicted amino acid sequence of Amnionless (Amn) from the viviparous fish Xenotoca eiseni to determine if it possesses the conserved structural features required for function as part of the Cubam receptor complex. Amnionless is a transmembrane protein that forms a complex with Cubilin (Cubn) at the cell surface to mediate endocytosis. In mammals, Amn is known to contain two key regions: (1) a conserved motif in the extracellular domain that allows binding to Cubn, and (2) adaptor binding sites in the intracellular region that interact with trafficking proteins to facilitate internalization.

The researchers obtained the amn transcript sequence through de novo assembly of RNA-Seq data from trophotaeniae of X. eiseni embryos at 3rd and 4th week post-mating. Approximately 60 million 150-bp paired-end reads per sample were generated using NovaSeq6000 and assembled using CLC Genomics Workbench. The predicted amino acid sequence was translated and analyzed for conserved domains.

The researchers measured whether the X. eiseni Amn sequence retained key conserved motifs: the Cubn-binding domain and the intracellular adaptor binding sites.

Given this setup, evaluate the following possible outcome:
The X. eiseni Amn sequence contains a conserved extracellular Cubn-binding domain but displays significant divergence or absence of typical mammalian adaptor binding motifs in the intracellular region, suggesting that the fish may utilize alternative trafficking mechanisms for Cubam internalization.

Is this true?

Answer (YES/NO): NO